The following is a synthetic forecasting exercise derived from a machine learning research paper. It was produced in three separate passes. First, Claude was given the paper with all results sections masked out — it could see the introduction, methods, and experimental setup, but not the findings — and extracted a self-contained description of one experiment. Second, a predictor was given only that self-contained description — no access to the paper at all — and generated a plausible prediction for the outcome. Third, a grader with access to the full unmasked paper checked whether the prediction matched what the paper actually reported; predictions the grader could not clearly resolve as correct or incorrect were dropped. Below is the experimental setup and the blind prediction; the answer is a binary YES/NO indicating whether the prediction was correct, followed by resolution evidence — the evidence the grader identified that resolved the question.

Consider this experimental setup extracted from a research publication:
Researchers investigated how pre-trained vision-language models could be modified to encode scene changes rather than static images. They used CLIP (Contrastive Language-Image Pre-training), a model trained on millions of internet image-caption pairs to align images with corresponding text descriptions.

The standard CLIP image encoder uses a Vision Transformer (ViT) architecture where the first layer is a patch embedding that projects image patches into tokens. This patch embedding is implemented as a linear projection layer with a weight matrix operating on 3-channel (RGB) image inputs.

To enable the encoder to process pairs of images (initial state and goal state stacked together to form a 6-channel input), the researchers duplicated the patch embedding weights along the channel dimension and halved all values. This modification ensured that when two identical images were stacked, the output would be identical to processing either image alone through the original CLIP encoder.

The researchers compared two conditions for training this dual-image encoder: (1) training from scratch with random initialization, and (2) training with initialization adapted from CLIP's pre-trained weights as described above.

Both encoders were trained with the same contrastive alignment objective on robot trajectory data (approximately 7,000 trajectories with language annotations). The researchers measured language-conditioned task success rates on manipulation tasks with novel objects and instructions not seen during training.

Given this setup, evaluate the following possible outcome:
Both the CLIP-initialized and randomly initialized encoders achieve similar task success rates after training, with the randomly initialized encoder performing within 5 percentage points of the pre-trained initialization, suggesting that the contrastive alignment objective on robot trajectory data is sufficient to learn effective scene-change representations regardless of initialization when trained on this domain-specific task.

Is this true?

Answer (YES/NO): NO